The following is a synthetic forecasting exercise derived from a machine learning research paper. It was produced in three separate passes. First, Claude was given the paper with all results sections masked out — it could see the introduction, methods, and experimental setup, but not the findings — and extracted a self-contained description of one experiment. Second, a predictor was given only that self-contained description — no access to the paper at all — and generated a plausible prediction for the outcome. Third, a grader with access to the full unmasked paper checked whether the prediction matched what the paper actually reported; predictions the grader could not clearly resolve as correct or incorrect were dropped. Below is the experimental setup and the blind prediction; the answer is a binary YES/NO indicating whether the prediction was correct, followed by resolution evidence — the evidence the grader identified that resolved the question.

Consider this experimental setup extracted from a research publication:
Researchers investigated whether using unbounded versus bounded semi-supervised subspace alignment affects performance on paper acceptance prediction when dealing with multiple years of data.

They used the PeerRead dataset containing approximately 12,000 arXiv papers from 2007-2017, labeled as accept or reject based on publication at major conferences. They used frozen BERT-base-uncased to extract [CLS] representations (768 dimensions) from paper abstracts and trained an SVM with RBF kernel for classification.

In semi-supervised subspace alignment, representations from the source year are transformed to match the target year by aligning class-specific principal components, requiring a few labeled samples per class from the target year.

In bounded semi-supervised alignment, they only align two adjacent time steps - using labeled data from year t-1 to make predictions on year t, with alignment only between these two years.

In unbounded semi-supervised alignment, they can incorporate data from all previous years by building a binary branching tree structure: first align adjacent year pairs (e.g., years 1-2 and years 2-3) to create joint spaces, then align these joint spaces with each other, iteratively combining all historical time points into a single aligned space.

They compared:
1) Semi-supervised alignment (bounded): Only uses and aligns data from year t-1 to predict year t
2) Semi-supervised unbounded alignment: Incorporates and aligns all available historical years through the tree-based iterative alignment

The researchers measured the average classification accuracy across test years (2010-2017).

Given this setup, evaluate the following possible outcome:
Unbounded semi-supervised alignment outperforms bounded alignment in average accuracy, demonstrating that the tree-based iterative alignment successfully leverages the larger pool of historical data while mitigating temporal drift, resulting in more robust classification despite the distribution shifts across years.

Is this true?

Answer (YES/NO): YES